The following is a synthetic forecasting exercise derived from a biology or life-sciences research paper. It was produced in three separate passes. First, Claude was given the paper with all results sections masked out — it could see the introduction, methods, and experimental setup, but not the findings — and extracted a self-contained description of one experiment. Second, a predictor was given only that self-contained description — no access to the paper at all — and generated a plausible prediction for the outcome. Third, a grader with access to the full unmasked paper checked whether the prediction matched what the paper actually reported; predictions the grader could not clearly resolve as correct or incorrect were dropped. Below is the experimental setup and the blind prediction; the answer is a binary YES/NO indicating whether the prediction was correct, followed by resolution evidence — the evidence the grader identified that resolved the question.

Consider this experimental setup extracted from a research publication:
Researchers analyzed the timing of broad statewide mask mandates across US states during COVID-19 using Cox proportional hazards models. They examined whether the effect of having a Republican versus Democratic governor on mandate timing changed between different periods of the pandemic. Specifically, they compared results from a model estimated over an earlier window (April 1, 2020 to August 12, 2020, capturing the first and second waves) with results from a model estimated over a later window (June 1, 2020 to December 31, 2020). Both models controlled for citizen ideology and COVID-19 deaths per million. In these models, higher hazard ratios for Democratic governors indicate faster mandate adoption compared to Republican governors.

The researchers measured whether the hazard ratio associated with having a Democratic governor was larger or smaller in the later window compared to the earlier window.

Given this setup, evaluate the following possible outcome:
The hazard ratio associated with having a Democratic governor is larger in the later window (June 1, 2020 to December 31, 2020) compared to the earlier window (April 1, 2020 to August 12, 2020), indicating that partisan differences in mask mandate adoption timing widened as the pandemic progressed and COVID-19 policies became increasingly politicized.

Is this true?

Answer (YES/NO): YES